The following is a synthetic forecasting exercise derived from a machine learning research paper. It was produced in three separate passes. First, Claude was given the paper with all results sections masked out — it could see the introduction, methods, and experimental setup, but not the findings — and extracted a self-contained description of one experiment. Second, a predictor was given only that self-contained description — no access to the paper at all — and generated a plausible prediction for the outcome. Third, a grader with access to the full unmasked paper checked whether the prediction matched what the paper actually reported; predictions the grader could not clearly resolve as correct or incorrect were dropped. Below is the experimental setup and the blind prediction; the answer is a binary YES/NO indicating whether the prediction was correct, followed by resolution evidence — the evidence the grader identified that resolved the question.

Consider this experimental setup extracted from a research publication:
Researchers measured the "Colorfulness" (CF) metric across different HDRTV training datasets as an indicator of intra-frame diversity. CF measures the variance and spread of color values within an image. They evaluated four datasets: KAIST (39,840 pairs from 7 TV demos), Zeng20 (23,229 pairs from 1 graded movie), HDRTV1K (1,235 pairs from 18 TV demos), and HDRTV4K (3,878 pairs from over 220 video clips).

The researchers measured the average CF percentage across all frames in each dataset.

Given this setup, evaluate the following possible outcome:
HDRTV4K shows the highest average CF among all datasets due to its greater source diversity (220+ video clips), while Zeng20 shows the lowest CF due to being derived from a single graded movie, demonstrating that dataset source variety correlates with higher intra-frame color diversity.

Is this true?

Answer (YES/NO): NO